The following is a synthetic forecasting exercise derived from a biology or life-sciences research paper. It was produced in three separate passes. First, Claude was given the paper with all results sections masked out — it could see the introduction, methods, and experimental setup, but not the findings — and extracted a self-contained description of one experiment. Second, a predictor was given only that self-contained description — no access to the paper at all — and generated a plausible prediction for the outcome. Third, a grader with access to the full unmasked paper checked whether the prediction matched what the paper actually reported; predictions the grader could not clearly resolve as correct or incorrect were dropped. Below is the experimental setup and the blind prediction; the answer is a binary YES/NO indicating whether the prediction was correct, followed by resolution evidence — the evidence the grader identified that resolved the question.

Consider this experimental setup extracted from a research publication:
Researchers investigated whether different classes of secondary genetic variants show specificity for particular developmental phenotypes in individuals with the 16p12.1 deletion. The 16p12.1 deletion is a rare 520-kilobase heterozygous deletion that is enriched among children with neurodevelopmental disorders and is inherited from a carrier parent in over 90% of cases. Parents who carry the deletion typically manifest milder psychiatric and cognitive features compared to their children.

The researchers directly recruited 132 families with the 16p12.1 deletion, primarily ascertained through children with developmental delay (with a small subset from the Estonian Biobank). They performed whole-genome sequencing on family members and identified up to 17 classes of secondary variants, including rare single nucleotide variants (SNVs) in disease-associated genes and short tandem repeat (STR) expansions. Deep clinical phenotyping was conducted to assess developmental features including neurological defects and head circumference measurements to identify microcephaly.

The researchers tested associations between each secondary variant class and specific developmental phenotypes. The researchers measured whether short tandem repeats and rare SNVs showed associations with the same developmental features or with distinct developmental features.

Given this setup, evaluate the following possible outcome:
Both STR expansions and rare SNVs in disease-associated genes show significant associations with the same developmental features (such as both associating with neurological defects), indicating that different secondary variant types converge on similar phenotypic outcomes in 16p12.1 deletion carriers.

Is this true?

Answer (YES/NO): NO